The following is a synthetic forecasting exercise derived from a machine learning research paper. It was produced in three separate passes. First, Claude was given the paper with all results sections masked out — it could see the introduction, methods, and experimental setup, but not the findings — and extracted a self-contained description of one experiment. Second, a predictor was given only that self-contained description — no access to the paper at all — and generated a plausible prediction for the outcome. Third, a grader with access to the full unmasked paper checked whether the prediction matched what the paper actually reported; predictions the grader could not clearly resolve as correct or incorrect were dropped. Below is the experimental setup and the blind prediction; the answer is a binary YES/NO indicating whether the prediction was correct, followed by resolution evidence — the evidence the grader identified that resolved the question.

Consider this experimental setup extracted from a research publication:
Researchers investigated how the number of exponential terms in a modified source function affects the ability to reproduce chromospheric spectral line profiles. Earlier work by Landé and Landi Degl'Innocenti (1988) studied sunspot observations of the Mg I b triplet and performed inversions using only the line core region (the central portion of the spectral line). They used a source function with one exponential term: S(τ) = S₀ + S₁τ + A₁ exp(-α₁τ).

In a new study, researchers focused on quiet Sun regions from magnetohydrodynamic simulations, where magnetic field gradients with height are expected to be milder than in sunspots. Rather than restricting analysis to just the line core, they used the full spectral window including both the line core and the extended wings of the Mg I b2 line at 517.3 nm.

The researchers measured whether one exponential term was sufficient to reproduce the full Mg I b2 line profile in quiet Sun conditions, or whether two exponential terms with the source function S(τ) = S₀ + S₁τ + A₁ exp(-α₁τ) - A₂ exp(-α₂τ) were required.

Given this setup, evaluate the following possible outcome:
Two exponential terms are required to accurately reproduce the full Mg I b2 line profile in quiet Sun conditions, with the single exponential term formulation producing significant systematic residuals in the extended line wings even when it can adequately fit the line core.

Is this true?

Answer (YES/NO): YES